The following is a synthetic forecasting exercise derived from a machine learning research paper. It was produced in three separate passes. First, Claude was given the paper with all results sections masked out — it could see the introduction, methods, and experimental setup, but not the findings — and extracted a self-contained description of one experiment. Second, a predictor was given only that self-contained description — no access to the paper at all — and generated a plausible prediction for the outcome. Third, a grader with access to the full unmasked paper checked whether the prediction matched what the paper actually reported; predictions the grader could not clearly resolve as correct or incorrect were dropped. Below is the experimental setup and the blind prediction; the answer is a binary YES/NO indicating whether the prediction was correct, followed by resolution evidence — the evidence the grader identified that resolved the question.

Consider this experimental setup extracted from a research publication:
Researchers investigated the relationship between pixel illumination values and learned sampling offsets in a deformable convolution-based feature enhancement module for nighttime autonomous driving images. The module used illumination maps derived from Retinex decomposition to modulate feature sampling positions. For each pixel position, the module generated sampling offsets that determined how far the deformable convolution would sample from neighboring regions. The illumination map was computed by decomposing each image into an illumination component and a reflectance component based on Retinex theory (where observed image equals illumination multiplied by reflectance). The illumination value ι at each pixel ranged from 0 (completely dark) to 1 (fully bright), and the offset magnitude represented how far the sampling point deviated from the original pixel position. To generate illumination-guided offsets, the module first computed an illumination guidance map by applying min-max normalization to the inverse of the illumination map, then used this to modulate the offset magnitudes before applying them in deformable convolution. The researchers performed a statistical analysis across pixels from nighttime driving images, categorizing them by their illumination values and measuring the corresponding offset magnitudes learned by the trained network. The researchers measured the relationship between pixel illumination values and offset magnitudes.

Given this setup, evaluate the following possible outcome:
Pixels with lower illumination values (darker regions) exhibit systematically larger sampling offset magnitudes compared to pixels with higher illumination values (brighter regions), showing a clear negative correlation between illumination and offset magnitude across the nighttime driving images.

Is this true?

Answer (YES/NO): YES